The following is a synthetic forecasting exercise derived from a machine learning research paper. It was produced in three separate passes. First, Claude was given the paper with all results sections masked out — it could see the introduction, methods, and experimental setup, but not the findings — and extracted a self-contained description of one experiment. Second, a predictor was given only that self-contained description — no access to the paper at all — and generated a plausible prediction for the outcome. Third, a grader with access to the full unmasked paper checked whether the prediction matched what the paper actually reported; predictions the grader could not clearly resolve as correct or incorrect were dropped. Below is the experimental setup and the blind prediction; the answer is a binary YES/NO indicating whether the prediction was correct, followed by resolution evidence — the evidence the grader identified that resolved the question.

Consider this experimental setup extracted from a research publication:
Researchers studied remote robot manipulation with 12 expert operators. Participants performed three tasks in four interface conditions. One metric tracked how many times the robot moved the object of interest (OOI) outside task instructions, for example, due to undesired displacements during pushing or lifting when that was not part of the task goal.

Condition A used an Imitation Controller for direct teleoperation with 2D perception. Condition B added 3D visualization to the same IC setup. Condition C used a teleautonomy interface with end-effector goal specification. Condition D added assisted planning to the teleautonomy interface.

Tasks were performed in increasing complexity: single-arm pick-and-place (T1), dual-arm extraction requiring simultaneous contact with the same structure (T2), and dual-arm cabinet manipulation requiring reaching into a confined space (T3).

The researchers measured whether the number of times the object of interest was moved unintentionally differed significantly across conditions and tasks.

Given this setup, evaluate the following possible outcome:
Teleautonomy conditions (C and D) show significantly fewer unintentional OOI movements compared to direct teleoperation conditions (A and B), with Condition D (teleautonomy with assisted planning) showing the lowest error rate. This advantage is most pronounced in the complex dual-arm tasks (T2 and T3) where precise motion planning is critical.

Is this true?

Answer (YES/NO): NO